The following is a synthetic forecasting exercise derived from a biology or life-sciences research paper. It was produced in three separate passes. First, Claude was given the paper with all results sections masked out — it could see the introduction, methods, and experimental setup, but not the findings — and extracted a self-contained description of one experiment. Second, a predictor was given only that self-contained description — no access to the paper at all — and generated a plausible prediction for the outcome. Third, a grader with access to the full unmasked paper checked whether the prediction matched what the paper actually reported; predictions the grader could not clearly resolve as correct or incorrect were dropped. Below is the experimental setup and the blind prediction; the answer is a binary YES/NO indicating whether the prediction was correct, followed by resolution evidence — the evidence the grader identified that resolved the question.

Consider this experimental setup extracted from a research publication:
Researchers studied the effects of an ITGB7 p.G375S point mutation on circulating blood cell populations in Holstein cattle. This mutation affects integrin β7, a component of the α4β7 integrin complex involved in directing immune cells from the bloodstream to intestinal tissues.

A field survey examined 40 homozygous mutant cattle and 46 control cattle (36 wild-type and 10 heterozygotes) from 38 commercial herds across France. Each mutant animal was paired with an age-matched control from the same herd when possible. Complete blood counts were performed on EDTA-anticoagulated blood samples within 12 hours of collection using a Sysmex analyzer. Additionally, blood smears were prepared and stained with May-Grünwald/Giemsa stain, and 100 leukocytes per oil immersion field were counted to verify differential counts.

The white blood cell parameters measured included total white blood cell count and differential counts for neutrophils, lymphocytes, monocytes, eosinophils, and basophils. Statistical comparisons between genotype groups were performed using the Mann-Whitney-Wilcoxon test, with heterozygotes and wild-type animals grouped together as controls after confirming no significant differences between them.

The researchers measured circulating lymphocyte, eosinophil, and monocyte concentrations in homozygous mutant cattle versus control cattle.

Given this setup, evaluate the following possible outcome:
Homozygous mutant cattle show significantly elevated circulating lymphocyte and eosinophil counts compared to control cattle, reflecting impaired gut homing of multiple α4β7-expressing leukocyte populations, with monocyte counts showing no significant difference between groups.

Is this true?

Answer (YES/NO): NO